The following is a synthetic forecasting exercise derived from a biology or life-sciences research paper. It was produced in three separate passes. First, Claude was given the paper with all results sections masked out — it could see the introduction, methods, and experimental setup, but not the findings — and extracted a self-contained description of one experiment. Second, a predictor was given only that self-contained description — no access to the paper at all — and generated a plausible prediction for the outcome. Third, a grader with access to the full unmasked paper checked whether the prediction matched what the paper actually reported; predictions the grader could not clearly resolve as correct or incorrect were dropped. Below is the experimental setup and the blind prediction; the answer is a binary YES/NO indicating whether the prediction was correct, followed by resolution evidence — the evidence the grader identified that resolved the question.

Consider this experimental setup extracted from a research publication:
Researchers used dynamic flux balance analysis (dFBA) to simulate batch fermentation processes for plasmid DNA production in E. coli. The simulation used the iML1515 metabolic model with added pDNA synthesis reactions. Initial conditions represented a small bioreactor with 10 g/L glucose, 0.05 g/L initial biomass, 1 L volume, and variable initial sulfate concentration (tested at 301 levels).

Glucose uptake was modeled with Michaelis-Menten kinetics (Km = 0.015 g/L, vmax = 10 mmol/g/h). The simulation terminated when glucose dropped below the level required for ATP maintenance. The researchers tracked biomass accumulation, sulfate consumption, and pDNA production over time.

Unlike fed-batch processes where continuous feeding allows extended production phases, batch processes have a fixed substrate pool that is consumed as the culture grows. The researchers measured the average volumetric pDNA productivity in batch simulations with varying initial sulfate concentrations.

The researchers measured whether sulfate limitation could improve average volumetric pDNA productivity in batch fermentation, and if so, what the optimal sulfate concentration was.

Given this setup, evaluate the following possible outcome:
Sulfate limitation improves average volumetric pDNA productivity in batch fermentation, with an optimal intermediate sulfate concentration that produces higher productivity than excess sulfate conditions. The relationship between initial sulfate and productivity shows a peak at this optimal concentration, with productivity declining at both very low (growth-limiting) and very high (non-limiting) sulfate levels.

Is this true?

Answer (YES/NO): YES